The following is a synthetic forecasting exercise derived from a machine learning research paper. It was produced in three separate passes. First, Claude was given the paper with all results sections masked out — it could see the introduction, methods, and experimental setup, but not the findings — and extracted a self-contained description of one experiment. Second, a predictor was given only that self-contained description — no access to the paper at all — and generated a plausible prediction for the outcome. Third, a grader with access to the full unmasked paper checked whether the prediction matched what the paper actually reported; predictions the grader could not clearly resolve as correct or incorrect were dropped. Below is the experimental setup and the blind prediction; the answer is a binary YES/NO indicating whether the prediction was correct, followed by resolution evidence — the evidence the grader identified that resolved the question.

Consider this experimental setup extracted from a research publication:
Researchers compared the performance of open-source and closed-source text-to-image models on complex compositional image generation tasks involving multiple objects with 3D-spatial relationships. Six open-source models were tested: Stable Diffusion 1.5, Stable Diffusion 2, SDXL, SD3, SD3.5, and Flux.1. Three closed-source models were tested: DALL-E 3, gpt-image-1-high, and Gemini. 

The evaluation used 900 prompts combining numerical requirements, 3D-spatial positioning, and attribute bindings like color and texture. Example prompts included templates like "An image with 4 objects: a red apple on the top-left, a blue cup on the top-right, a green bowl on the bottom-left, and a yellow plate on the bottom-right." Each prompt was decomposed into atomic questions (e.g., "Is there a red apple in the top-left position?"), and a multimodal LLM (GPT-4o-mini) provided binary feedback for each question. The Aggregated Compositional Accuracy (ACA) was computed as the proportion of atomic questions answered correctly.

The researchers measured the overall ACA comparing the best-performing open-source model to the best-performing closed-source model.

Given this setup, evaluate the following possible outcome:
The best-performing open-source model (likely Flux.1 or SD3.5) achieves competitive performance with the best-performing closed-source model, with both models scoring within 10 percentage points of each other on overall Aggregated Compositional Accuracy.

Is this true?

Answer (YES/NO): YES